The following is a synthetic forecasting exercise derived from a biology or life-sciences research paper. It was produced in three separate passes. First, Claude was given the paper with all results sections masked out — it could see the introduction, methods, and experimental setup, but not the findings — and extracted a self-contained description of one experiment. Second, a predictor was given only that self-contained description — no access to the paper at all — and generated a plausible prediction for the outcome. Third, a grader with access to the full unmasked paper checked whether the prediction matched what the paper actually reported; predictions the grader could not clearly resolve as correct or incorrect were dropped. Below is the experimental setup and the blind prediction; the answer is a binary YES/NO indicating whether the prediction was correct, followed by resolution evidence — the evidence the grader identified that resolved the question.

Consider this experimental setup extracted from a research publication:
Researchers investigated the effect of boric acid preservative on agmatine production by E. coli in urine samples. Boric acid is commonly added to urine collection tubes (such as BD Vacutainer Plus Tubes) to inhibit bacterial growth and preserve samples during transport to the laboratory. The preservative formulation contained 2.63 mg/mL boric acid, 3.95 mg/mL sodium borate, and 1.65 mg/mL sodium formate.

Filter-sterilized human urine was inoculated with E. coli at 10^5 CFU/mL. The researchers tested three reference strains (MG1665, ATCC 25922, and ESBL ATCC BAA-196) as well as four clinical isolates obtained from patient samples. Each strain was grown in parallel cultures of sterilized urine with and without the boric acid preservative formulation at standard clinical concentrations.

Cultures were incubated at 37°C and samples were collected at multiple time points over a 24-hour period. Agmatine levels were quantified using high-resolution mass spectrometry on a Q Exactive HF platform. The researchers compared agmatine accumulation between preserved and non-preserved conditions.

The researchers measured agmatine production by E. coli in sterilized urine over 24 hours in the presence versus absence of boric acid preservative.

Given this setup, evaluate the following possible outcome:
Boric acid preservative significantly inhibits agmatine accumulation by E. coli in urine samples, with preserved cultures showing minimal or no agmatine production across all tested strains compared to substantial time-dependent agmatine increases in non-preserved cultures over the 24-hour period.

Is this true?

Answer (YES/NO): YES